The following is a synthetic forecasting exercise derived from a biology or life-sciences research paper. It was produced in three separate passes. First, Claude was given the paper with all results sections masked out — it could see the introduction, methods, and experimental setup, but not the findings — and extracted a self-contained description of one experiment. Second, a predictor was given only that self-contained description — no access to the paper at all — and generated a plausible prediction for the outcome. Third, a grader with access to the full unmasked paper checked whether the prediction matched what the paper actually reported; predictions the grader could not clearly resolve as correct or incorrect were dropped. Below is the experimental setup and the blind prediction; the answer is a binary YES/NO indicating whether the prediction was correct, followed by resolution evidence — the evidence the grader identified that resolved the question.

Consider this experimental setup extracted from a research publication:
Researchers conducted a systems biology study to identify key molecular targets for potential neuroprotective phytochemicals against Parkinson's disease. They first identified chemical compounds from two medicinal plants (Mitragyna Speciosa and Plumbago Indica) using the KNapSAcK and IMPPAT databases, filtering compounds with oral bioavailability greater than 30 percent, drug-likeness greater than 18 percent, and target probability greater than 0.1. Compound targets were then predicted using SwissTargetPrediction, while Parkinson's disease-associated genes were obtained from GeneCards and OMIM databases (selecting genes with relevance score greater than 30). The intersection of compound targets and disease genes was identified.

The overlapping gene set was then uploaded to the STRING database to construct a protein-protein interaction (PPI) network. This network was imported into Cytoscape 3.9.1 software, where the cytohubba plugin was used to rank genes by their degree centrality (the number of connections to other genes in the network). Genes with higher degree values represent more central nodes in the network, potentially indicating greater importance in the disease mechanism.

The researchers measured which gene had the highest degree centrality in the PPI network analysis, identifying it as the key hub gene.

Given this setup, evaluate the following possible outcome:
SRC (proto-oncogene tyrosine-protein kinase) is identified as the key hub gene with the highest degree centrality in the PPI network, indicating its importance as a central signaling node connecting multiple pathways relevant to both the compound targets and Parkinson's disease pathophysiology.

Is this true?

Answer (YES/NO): NO